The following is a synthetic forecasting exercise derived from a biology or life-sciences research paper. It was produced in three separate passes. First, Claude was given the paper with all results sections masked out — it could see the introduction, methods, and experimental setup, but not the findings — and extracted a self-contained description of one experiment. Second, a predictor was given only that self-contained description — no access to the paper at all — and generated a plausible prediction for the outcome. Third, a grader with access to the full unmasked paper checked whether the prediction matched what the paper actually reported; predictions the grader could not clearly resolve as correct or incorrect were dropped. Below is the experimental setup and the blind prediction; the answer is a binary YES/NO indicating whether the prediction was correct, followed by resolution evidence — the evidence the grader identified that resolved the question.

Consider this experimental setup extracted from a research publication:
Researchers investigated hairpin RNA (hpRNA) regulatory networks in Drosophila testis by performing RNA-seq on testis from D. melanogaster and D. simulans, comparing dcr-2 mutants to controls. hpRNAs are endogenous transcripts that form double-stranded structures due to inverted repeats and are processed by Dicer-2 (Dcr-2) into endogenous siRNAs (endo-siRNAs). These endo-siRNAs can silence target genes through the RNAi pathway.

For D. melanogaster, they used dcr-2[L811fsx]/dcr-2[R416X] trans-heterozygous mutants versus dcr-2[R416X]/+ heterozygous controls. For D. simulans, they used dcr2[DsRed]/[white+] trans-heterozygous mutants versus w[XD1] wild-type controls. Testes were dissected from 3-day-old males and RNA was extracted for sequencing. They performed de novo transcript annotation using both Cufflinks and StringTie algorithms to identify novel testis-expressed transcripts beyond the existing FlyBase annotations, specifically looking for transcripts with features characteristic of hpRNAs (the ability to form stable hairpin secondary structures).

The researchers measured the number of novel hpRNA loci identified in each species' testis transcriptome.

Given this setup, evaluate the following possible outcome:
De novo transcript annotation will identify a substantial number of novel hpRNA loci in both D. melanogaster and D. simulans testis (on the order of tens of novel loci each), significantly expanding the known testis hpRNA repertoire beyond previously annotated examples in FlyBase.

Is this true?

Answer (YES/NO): NO